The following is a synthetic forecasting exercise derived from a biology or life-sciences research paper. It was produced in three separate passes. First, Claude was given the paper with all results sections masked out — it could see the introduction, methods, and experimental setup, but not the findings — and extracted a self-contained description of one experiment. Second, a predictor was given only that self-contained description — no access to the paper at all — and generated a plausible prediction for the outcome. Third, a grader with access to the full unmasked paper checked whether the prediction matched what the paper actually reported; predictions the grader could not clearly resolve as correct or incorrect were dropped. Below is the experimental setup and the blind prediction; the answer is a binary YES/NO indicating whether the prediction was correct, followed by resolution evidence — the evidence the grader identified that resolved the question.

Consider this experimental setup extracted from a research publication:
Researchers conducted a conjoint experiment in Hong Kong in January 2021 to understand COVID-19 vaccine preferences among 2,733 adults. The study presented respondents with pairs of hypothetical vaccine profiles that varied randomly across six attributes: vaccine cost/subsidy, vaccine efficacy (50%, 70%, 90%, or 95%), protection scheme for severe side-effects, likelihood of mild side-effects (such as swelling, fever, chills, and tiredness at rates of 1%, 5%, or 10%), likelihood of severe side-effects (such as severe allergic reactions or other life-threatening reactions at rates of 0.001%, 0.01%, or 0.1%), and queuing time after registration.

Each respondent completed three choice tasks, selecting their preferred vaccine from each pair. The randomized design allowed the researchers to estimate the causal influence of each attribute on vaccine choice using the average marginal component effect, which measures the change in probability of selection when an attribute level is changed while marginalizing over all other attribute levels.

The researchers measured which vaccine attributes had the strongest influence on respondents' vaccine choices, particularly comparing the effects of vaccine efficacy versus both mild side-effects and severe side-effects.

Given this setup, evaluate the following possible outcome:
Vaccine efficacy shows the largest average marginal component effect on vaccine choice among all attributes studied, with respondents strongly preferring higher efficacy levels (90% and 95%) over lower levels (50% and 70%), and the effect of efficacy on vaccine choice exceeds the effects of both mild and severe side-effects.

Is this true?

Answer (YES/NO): YES